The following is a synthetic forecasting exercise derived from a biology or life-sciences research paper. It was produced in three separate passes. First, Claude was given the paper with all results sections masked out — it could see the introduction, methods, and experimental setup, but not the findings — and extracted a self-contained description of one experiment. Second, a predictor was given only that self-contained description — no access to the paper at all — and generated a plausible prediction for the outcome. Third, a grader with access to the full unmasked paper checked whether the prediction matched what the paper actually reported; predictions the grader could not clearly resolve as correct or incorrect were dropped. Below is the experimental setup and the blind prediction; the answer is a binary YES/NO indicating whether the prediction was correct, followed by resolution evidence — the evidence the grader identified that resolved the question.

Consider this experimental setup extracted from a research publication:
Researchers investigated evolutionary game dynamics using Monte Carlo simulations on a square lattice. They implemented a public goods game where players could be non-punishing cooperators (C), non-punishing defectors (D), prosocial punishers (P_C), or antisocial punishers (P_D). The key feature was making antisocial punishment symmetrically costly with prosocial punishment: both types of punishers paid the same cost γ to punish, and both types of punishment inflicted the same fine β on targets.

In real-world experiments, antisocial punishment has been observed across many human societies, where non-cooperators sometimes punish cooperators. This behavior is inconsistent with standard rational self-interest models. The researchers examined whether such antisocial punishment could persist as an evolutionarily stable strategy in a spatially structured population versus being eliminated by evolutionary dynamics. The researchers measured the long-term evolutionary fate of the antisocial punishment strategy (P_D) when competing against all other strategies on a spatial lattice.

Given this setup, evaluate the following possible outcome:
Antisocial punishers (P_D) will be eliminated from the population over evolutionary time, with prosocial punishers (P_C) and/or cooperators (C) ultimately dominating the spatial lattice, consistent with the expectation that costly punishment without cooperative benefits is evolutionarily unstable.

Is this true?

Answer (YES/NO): NO